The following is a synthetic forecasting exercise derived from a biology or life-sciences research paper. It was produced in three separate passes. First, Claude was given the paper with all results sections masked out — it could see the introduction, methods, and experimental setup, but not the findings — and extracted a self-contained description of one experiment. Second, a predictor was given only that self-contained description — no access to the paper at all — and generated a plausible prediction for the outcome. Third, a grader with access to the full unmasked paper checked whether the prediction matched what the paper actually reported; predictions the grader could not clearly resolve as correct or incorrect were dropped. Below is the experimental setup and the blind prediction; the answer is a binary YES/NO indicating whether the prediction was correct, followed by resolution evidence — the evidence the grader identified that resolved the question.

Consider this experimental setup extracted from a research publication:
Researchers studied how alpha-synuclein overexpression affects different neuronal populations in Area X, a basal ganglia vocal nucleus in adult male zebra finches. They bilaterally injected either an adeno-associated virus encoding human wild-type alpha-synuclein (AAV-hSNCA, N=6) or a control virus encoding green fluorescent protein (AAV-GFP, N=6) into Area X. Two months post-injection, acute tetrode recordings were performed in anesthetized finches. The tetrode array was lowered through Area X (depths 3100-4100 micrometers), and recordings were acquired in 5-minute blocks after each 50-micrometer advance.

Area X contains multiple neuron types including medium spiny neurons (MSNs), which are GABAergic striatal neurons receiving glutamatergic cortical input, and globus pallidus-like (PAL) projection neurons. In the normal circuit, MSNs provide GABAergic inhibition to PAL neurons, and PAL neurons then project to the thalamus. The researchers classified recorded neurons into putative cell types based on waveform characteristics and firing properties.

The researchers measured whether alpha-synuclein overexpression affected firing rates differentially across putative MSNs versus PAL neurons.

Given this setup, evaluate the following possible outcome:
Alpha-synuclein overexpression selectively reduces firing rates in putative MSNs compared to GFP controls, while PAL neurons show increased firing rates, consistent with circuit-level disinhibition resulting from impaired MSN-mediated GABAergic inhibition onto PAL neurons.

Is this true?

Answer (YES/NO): NO